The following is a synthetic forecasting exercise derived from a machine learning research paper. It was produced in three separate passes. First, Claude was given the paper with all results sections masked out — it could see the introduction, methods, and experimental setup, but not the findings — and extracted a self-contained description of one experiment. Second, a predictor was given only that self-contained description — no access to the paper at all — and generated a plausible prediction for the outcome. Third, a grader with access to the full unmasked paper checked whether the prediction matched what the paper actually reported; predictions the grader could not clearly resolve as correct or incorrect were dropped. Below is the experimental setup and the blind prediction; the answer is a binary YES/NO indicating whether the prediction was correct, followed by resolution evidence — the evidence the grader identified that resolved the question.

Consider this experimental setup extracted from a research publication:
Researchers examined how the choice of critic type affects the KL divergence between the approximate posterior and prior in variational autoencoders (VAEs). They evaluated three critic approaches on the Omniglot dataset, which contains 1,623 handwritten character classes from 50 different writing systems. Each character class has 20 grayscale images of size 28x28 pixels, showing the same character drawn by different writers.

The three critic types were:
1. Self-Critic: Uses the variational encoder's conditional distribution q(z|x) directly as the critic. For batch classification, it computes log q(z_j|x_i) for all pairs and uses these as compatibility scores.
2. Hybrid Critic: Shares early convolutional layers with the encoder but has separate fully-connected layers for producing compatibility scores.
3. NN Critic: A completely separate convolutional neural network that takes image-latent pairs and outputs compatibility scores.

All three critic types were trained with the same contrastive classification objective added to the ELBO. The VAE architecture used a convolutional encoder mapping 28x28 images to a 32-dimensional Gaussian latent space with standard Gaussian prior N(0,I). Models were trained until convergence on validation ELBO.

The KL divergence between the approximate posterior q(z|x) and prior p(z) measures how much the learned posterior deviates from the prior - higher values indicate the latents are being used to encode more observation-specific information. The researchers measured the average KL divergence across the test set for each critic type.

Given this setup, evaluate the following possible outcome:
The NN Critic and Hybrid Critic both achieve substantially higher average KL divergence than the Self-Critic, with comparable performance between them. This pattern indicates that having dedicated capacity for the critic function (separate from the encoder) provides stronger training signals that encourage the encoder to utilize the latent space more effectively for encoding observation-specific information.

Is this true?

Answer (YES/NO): NO